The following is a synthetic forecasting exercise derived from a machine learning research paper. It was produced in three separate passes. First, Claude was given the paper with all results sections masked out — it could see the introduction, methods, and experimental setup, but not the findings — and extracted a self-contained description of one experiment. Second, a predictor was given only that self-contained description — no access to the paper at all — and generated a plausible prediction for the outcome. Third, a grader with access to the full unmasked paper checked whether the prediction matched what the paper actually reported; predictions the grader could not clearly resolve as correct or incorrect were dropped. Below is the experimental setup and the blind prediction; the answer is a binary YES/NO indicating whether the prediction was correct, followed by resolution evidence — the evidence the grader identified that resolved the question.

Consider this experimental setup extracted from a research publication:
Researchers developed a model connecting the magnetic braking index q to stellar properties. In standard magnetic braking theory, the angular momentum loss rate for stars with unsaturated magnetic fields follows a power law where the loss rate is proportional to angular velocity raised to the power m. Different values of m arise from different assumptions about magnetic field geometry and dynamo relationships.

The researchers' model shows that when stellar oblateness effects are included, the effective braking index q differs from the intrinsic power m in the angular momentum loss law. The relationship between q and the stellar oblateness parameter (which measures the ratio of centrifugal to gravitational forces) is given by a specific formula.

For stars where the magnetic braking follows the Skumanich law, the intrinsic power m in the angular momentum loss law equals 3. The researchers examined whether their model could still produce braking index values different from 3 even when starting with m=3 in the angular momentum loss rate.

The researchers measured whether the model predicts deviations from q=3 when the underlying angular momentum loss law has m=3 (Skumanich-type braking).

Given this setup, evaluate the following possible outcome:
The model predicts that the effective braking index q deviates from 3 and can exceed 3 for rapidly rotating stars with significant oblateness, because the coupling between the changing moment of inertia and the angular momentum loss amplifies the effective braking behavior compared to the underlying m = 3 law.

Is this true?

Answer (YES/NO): NO